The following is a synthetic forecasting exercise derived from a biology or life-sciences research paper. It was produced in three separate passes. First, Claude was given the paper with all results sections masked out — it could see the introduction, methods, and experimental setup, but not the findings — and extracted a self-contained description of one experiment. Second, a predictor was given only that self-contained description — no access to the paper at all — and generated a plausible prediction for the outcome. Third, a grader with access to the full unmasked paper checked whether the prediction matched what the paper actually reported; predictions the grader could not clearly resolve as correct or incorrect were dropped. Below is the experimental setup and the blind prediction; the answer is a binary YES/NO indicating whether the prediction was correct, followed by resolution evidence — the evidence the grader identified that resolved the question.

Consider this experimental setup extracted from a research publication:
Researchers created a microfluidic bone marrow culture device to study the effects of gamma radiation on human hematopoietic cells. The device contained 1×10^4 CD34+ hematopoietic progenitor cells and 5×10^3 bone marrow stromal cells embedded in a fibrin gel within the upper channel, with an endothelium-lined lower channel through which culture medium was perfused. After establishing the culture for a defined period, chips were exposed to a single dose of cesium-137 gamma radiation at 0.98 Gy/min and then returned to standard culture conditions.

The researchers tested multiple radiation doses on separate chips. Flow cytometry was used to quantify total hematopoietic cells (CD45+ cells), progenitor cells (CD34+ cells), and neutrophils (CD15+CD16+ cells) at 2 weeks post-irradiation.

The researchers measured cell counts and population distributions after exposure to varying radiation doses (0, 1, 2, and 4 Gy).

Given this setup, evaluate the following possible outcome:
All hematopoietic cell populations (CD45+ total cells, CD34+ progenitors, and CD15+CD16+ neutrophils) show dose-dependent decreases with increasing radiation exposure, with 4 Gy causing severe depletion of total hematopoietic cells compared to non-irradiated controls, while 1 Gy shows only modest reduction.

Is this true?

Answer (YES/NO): YES